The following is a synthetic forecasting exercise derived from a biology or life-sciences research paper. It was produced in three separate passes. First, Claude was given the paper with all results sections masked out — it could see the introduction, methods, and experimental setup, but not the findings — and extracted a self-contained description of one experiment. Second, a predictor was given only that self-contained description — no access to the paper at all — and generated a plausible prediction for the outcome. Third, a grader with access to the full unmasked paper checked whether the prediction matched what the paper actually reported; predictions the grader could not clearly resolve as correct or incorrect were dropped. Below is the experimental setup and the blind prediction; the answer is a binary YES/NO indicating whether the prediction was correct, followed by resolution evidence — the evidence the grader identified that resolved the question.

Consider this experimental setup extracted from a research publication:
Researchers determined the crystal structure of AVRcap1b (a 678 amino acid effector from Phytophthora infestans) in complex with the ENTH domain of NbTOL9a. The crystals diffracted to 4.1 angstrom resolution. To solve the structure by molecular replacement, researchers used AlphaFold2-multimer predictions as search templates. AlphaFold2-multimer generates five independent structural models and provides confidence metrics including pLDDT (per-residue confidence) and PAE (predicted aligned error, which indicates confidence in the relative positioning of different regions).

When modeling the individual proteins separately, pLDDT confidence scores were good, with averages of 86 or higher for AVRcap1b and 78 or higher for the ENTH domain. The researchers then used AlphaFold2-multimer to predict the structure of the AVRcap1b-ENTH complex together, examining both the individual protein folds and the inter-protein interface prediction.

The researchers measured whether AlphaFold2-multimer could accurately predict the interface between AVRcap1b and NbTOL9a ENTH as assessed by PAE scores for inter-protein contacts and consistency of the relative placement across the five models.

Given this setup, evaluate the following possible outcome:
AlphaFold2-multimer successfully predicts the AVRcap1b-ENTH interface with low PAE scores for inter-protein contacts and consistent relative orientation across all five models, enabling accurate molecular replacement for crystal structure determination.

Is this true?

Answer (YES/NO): NO